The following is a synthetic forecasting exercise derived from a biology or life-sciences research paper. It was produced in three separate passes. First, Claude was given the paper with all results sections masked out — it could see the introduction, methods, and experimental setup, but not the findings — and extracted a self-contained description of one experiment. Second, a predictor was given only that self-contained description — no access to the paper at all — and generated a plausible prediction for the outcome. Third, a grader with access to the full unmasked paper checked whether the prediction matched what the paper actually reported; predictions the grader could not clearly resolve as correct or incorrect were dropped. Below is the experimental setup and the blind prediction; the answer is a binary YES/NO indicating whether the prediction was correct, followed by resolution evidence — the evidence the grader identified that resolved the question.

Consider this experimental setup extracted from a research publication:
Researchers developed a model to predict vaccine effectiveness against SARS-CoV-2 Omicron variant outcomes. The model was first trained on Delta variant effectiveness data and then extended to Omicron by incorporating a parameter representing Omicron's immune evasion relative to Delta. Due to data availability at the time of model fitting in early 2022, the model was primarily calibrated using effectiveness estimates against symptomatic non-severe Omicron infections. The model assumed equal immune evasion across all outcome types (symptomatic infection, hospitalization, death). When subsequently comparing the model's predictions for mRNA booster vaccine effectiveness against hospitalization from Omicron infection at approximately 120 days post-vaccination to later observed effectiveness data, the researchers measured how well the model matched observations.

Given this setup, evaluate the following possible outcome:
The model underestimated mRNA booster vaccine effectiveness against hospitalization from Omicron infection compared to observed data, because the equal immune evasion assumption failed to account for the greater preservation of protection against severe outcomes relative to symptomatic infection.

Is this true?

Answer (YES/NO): YES